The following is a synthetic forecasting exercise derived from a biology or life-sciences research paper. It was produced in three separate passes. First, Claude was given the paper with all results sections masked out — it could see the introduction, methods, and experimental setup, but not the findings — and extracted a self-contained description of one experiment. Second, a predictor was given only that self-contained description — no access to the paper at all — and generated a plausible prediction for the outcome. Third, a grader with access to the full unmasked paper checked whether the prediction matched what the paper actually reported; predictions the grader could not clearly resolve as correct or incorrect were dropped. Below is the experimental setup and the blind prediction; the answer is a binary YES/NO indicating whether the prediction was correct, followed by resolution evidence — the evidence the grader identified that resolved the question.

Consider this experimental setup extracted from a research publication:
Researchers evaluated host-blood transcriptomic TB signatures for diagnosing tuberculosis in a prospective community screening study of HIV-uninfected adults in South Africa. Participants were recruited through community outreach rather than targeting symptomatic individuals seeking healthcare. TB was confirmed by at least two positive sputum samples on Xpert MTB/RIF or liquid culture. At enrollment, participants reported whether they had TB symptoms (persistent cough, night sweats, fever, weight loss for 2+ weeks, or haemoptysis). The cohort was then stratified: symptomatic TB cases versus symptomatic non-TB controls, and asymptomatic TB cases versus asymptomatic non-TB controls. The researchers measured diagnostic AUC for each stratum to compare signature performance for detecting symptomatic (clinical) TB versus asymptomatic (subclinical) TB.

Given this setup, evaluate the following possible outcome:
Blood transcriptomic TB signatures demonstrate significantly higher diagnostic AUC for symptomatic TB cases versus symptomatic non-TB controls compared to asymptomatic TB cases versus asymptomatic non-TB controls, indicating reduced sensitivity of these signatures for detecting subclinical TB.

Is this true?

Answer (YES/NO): YES